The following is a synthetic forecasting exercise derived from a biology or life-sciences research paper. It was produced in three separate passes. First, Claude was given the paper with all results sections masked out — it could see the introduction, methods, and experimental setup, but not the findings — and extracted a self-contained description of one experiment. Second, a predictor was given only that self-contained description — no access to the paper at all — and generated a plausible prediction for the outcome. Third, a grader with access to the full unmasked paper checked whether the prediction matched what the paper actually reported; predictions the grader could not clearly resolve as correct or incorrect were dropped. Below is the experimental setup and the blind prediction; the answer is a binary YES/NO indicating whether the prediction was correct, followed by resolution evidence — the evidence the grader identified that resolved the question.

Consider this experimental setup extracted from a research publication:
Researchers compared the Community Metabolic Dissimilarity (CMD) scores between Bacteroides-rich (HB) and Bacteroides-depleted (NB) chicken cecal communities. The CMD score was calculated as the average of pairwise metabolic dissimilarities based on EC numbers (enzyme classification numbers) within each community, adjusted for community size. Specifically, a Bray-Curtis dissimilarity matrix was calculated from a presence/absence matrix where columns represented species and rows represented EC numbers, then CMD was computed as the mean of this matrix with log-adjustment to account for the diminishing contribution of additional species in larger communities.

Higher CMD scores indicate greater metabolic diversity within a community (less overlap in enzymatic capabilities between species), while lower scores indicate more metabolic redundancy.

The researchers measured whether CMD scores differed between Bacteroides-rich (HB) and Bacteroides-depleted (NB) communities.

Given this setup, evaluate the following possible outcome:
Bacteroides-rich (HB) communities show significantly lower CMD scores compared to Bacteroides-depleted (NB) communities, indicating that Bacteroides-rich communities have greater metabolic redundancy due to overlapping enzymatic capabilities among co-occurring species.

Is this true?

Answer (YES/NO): NO